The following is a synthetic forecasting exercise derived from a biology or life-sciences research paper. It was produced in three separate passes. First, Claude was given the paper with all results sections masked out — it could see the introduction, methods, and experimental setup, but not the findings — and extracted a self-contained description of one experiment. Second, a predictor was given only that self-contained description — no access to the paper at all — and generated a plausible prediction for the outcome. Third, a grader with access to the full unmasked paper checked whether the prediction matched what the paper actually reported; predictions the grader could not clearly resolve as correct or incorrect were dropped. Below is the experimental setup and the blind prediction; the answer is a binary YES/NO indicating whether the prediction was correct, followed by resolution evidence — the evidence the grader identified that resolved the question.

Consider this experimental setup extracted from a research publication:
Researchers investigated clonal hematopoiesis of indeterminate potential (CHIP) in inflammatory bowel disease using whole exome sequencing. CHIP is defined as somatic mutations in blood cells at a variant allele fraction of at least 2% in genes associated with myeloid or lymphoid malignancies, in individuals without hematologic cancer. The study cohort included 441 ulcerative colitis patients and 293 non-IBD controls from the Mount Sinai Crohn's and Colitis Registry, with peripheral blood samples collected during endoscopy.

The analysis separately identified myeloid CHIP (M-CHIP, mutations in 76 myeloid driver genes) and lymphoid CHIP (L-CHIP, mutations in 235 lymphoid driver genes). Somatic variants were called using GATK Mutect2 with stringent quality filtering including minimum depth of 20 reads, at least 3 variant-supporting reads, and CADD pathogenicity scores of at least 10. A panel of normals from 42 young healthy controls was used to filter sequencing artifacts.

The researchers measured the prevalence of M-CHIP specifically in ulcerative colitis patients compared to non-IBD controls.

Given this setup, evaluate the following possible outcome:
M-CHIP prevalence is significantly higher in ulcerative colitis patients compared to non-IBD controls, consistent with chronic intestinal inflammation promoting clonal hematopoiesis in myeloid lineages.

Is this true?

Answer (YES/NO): NO